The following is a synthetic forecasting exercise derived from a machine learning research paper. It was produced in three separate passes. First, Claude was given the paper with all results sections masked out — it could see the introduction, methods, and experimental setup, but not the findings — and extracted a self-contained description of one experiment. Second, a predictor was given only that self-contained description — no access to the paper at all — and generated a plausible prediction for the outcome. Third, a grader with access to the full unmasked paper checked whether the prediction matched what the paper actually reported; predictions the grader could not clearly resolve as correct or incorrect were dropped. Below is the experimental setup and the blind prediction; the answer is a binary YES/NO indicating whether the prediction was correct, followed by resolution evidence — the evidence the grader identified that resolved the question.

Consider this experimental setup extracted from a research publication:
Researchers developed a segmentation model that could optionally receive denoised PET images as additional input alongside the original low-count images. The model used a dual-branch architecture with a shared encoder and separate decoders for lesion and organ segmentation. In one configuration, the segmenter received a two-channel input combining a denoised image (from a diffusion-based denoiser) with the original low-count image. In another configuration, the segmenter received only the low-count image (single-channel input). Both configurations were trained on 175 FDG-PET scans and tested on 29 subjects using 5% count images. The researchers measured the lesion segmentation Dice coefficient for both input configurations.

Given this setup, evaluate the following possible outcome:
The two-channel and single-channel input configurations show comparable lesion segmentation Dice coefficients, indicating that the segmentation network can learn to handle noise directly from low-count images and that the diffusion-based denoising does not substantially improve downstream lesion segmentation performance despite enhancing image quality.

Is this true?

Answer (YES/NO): NO